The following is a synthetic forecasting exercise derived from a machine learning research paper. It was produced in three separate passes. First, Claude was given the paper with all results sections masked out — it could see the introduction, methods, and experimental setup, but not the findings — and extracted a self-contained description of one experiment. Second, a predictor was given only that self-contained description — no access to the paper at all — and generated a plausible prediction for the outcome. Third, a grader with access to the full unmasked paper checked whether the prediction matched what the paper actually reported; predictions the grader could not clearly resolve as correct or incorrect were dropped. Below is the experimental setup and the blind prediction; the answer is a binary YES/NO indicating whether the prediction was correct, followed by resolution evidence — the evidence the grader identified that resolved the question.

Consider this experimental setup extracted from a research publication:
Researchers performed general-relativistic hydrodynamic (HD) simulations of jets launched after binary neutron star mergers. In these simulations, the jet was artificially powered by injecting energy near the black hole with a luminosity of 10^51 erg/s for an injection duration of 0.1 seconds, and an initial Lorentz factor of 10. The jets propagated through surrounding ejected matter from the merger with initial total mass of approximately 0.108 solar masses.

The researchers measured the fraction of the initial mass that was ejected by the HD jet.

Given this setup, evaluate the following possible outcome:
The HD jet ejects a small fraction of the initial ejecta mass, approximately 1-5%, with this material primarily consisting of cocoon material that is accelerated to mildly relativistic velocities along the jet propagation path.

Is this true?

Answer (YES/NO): NO